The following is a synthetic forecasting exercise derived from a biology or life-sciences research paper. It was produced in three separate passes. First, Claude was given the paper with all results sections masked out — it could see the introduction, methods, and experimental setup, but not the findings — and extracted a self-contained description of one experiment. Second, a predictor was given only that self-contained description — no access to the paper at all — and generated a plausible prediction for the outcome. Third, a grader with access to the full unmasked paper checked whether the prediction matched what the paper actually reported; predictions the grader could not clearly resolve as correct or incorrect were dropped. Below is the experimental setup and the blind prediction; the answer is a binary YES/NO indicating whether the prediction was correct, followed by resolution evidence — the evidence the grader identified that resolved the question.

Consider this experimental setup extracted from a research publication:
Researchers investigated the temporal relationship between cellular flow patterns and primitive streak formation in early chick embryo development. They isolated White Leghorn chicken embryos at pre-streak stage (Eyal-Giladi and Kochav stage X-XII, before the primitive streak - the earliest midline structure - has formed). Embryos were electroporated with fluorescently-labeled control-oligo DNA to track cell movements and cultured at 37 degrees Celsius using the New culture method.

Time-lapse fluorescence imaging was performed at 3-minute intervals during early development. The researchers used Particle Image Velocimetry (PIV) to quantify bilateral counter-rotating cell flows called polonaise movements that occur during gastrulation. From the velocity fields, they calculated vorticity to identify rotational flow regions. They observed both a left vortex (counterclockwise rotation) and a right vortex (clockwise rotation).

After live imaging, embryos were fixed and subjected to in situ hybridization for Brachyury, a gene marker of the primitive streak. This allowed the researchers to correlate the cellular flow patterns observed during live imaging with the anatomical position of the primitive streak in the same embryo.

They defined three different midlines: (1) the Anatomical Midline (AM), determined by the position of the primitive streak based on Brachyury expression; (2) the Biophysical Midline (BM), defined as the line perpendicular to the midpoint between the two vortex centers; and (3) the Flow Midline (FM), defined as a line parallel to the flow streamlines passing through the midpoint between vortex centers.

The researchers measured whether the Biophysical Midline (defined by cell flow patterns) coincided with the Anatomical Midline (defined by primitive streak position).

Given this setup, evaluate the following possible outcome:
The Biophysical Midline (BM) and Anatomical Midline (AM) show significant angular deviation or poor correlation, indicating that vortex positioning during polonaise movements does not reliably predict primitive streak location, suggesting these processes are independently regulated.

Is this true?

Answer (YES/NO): NO